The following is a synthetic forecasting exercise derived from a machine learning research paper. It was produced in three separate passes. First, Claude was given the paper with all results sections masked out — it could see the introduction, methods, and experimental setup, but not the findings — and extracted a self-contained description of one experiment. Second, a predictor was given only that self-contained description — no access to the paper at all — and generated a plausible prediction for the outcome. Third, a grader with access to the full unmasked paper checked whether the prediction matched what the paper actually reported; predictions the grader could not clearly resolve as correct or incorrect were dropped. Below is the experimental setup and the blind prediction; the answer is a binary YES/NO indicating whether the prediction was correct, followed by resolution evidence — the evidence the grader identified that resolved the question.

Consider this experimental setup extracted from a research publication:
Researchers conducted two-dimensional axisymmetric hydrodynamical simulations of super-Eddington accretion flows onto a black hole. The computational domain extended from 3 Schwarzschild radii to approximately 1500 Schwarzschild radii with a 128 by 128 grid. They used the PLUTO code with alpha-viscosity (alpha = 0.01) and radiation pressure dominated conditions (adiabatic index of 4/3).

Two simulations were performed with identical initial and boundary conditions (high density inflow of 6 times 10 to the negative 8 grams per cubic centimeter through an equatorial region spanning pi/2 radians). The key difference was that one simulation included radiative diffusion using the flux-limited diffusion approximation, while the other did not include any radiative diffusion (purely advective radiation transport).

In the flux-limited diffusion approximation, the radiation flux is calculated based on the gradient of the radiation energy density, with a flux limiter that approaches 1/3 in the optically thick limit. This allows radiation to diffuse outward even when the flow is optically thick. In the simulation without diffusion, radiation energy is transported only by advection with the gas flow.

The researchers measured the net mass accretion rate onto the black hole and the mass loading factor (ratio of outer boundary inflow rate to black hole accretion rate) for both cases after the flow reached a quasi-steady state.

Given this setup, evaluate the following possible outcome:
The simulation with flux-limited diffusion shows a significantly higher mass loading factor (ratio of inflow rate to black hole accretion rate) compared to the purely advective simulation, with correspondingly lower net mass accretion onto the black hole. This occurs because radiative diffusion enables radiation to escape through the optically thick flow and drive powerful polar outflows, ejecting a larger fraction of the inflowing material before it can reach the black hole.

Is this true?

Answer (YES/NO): NO